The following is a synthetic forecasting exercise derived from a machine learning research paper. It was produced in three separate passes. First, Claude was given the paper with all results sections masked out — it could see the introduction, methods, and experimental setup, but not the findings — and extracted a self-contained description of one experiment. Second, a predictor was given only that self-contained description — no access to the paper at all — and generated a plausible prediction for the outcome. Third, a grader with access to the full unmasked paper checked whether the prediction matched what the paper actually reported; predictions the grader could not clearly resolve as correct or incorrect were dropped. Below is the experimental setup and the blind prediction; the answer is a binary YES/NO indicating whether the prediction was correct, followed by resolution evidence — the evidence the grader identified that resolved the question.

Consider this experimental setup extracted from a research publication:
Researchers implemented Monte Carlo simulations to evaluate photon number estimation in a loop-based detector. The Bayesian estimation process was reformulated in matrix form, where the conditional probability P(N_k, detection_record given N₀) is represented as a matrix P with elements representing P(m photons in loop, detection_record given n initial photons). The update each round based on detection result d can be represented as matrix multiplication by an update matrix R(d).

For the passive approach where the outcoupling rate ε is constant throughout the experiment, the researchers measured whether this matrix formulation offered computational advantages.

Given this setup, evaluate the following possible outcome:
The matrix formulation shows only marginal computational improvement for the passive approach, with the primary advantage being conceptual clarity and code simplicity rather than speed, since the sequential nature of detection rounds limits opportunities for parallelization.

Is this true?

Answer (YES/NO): NO